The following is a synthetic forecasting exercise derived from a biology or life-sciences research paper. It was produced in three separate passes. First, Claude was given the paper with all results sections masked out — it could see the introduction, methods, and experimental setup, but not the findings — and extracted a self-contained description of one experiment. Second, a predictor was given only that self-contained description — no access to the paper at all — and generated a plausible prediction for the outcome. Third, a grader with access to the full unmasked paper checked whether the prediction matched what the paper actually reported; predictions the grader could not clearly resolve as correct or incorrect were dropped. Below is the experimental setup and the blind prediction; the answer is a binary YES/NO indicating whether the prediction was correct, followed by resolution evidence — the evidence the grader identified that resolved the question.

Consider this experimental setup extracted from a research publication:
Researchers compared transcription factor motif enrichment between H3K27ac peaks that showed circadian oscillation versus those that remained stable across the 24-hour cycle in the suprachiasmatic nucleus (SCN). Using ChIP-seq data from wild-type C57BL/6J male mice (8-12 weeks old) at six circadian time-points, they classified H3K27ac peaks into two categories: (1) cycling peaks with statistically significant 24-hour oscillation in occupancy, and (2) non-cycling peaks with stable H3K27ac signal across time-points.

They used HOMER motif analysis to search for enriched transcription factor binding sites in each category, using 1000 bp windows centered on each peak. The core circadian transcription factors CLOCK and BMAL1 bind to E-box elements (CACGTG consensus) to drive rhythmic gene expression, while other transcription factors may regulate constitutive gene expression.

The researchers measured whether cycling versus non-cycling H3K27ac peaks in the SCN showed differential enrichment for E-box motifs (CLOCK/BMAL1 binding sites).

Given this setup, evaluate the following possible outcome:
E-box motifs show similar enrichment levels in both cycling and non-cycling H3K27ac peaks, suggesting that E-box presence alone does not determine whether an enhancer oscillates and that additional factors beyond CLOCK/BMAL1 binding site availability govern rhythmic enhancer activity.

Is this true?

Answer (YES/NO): NO